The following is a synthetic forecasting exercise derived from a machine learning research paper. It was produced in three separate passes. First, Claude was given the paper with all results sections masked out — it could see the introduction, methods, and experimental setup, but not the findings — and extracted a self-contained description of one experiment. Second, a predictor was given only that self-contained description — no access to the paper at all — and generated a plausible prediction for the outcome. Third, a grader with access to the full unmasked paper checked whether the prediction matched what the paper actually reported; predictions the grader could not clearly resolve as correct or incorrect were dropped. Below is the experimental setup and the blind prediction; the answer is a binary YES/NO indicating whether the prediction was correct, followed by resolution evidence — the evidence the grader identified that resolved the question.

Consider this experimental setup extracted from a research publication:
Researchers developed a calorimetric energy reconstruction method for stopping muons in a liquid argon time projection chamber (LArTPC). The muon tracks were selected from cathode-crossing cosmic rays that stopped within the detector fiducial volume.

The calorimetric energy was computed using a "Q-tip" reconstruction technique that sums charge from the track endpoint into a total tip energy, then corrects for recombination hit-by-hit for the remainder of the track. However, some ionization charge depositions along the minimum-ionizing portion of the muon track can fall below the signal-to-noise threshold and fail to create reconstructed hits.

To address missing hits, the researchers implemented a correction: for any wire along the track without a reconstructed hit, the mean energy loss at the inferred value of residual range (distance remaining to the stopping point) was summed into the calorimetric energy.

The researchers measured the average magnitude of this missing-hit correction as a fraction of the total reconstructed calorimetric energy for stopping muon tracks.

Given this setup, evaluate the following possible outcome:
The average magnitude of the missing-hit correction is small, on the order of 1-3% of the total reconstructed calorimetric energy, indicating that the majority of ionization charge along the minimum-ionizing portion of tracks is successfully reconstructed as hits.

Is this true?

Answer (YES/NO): NO